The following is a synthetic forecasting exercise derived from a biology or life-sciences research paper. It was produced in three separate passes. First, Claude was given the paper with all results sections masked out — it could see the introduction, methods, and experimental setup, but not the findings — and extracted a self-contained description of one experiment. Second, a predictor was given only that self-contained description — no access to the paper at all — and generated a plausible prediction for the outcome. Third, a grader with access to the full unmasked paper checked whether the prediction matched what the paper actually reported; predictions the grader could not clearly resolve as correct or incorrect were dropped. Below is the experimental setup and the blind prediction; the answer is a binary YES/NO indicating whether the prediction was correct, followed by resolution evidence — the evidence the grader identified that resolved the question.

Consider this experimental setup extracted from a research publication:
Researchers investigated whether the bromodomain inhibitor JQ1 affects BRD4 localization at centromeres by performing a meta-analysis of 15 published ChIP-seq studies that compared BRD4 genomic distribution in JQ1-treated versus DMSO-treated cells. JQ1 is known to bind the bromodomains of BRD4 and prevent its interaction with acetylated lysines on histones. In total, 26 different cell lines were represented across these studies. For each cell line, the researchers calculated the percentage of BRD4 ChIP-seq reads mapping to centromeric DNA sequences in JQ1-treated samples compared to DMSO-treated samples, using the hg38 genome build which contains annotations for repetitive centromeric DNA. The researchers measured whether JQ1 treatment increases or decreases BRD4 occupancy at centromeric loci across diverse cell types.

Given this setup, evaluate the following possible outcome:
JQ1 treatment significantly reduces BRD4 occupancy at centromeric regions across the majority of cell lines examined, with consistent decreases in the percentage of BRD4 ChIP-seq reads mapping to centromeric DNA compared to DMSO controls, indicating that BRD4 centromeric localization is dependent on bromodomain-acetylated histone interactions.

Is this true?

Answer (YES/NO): NO